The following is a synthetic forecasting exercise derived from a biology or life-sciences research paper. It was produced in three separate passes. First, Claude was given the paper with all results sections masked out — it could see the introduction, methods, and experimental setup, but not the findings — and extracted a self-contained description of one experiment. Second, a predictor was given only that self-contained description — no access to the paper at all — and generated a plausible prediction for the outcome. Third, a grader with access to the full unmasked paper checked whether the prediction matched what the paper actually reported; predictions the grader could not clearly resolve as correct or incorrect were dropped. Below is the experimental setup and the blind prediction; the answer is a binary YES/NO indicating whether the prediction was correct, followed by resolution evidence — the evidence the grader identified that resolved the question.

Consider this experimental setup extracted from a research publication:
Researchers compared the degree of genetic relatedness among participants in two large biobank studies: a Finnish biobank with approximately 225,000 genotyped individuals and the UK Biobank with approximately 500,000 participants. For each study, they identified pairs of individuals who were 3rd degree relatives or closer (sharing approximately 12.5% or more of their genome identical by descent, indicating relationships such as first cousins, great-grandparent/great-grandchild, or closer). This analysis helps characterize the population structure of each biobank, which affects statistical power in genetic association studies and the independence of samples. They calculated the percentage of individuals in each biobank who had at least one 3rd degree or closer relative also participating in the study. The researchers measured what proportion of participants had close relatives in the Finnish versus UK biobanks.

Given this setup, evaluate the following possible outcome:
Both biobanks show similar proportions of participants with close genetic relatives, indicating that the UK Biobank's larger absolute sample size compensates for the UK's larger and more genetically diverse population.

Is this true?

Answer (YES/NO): NO